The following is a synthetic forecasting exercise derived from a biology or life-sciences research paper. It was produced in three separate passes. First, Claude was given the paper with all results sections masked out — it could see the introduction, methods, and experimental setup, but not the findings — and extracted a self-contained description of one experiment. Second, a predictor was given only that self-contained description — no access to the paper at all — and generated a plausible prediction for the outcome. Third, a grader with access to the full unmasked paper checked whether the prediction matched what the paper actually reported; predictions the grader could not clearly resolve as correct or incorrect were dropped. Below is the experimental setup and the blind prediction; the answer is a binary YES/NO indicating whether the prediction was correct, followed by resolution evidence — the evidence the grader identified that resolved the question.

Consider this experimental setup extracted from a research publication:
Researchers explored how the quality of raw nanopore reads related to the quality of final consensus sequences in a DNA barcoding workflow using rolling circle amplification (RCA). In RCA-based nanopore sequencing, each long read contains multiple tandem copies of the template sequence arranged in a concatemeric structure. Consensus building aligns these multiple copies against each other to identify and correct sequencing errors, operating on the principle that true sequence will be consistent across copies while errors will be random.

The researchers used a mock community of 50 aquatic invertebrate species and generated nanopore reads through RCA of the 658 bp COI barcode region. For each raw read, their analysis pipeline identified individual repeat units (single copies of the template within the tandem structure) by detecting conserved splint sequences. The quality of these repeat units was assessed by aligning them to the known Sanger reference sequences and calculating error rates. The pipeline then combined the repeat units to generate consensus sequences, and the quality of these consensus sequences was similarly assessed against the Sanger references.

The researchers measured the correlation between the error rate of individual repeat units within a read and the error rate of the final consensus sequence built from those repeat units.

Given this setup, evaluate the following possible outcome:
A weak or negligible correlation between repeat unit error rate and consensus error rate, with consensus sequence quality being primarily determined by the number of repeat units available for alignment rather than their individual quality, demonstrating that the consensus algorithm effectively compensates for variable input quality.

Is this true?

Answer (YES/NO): NO